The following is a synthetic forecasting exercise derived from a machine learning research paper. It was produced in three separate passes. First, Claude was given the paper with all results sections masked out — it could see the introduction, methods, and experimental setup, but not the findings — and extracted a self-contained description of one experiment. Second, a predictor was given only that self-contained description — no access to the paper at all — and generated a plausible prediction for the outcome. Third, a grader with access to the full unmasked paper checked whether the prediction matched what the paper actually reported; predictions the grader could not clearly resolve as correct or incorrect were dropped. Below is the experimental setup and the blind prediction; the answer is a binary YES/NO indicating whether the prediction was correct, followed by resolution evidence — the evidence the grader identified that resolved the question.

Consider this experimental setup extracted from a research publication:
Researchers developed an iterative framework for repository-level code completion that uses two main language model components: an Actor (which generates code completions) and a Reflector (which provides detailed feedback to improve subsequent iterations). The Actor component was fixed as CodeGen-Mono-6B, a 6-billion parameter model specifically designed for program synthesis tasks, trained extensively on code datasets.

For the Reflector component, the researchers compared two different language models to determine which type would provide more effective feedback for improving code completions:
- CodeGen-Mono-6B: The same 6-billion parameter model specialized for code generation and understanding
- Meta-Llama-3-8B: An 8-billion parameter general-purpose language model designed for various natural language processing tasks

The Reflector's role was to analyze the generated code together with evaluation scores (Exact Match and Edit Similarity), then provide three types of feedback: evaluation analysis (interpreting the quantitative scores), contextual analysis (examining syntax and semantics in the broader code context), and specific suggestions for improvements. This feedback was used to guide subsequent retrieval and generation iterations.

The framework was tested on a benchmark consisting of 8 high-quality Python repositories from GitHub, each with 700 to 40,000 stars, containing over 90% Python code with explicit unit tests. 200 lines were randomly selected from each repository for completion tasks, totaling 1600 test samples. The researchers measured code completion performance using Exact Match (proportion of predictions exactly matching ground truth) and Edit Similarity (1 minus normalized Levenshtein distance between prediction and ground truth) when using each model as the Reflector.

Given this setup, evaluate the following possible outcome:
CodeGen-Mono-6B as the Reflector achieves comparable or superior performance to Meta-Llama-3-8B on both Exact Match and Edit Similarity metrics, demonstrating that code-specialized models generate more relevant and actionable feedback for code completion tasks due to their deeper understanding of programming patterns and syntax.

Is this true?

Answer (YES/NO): NO